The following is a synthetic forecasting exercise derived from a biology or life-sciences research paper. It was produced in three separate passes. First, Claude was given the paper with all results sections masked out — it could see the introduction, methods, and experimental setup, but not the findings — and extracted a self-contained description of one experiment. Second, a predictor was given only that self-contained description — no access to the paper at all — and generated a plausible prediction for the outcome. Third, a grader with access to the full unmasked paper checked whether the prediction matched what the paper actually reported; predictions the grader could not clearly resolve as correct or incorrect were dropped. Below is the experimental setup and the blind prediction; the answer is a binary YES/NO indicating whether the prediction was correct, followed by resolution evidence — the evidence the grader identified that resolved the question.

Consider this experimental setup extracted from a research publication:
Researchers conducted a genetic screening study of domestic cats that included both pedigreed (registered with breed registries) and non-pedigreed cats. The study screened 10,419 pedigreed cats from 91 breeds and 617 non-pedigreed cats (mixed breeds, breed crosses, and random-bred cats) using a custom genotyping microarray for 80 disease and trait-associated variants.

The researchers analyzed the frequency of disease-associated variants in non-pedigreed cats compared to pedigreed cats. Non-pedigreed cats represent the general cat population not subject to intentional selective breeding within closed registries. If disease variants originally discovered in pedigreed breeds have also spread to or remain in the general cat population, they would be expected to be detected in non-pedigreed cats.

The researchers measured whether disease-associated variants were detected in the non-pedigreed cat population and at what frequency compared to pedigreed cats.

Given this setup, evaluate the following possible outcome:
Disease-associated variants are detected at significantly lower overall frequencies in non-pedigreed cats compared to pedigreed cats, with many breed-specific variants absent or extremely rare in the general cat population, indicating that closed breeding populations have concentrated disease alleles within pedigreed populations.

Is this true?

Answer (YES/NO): NO